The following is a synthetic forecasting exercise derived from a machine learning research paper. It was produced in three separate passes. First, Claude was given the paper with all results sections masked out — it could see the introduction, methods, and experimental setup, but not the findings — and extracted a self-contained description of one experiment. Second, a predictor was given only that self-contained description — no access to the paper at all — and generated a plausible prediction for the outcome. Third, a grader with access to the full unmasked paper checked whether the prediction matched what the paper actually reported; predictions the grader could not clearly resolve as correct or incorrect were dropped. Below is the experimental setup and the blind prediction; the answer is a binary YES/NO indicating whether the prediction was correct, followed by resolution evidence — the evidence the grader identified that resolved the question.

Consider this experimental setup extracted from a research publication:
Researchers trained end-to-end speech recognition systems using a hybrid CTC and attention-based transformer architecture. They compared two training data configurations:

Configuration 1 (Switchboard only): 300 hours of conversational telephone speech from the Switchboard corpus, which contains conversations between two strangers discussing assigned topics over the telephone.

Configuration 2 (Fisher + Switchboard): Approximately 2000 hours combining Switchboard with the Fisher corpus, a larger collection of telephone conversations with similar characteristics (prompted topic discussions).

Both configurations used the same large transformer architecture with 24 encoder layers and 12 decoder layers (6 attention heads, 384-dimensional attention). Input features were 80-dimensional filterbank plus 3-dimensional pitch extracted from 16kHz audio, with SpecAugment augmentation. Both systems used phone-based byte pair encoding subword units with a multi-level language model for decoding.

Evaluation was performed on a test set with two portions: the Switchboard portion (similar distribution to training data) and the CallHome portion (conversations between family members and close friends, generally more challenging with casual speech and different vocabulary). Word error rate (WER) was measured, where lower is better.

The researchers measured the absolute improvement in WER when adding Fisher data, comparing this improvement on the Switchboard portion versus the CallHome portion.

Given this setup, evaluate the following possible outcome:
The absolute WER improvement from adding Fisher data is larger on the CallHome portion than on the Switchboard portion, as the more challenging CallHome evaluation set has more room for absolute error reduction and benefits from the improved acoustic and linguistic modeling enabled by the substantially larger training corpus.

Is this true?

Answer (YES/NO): YES